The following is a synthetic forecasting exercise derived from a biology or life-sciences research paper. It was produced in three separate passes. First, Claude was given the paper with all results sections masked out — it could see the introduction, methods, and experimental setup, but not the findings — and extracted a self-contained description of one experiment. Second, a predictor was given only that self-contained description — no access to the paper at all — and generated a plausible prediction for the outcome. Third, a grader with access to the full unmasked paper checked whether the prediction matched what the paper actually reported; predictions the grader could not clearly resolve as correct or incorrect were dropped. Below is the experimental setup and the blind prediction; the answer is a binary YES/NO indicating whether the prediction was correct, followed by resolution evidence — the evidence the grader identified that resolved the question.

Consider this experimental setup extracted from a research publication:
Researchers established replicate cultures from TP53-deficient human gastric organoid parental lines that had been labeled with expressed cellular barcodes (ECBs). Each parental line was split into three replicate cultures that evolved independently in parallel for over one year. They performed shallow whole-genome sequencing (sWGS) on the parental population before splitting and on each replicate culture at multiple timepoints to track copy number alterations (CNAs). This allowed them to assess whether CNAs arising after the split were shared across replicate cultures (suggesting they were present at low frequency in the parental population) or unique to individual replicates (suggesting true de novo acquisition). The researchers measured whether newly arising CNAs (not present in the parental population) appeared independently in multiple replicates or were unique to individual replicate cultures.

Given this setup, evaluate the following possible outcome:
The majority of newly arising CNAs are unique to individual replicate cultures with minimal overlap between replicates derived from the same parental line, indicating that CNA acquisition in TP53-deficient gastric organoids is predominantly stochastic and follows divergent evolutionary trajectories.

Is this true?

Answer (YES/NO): NO